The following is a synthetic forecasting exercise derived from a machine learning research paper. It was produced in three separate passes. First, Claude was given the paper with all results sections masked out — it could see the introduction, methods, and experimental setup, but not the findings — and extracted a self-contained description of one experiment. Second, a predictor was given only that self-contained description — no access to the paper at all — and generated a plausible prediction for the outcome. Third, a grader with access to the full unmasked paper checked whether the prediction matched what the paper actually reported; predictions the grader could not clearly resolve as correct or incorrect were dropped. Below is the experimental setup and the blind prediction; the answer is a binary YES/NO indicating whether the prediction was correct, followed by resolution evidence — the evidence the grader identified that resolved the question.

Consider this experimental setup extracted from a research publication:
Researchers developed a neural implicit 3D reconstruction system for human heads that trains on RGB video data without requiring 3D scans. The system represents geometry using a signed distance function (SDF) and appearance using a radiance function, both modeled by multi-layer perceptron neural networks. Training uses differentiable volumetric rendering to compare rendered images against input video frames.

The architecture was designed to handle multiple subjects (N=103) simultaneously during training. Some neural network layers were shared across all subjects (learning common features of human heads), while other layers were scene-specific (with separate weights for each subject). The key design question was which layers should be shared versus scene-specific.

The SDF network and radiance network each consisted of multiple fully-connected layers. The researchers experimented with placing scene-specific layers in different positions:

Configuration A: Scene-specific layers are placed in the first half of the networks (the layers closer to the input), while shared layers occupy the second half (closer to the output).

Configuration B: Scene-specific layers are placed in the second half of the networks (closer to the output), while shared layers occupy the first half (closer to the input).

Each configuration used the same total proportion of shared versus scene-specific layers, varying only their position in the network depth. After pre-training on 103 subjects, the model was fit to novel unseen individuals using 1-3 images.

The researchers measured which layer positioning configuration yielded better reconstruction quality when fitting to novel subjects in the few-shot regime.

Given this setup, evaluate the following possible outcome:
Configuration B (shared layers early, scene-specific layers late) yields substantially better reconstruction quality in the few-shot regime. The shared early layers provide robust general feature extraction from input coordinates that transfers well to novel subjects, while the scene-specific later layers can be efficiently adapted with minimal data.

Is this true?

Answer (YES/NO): NO